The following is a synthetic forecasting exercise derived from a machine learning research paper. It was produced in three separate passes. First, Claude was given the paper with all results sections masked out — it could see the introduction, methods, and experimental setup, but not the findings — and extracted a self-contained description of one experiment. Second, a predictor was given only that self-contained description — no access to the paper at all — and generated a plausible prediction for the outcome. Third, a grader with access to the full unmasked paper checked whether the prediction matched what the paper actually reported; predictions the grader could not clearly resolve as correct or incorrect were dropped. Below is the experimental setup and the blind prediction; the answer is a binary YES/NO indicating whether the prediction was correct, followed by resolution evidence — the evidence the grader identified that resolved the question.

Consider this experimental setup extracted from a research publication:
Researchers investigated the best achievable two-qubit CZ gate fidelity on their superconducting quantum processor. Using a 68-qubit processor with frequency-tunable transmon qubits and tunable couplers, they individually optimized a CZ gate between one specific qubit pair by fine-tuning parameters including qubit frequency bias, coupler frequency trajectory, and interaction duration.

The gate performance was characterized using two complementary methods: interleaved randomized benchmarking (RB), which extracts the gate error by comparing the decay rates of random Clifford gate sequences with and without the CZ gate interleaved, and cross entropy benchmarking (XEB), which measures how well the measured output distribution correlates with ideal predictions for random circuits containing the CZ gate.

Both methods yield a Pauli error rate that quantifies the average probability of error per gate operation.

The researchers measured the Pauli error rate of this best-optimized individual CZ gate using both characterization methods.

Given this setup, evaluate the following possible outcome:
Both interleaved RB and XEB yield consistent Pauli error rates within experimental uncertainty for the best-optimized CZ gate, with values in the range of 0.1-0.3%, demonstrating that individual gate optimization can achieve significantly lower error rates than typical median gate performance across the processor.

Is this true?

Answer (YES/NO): YES